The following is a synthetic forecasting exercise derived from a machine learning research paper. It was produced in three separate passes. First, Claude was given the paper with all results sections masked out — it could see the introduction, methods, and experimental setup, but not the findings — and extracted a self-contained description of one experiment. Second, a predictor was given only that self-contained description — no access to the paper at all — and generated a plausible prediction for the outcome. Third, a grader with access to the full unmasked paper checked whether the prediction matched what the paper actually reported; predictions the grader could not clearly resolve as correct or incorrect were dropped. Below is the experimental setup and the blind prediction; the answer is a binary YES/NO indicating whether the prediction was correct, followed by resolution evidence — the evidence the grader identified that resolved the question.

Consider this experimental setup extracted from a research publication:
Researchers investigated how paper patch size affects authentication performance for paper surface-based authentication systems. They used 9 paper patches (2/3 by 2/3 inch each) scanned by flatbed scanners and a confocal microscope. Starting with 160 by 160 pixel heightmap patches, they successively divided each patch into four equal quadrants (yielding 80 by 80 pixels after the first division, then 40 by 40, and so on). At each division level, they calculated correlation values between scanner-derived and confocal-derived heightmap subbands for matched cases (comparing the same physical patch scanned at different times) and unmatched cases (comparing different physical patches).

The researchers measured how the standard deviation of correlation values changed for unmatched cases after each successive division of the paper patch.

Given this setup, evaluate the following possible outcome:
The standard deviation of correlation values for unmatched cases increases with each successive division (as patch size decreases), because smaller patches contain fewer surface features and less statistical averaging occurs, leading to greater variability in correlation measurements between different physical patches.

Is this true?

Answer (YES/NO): YES